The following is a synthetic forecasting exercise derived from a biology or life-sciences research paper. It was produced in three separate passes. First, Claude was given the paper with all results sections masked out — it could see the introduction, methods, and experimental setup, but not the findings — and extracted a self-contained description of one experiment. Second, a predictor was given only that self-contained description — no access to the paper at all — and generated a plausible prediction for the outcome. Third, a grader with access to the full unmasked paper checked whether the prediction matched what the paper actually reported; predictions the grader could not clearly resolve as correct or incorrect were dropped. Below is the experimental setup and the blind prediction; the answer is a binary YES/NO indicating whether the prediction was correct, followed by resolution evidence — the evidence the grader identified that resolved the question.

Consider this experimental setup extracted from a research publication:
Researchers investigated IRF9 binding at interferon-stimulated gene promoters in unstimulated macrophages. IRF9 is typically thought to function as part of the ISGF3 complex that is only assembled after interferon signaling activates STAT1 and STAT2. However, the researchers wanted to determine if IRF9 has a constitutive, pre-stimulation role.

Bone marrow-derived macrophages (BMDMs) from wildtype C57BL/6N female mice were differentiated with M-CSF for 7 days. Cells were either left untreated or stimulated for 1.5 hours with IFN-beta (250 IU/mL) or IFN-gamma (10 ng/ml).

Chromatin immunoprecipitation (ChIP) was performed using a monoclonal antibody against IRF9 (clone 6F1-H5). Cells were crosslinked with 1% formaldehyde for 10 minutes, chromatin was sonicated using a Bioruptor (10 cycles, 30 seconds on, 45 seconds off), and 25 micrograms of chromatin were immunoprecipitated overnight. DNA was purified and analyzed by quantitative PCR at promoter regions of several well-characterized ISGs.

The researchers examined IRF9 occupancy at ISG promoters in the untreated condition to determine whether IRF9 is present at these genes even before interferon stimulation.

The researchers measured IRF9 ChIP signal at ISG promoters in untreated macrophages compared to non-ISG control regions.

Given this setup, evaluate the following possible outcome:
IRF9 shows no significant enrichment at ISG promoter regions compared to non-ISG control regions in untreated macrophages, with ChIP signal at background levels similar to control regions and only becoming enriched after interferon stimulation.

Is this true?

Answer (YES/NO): NO